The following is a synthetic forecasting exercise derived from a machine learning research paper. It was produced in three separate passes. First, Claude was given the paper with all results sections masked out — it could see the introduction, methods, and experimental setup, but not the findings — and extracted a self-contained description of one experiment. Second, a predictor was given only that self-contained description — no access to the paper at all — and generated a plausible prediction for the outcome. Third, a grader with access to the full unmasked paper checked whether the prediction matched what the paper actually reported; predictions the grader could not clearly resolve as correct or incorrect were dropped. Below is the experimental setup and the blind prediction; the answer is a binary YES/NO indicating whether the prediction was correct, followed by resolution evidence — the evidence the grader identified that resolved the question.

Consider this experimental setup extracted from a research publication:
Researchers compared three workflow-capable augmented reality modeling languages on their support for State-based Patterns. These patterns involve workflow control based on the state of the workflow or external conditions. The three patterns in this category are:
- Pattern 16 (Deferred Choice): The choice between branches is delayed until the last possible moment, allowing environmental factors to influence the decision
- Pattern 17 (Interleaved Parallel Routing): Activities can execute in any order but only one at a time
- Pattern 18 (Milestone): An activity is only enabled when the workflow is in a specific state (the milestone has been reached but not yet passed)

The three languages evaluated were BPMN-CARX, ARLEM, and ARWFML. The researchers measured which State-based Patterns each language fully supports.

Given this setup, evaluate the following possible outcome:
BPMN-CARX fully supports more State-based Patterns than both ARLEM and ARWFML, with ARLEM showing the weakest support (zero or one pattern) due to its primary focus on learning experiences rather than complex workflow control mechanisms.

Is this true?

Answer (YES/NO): NO